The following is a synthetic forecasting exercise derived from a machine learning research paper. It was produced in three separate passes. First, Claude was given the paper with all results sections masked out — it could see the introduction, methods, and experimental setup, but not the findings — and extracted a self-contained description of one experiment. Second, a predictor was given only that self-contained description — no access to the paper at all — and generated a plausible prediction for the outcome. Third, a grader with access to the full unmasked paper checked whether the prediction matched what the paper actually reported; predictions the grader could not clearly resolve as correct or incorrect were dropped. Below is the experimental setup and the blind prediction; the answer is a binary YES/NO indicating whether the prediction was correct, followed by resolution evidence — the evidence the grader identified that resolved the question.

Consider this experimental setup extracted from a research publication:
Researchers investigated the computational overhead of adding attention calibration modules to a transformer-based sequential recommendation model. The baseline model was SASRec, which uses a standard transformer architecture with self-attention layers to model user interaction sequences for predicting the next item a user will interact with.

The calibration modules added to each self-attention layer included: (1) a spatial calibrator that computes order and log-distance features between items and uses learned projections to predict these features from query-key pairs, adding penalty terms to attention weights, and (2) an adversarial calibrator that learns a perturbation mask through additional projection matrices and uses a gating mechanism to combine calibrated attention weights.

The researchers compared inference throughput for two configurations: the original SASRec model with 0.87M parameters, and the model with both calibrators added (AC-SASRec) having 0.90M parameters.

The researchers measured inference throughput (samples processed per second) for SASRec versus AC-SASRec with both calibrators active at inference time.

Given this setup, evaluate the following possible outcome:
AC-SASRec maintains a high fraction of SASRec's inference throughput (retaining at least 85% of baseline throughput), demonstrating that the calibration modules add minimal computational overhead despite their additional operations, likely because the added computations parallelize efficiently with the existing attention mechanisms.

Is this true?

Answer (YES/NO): NO